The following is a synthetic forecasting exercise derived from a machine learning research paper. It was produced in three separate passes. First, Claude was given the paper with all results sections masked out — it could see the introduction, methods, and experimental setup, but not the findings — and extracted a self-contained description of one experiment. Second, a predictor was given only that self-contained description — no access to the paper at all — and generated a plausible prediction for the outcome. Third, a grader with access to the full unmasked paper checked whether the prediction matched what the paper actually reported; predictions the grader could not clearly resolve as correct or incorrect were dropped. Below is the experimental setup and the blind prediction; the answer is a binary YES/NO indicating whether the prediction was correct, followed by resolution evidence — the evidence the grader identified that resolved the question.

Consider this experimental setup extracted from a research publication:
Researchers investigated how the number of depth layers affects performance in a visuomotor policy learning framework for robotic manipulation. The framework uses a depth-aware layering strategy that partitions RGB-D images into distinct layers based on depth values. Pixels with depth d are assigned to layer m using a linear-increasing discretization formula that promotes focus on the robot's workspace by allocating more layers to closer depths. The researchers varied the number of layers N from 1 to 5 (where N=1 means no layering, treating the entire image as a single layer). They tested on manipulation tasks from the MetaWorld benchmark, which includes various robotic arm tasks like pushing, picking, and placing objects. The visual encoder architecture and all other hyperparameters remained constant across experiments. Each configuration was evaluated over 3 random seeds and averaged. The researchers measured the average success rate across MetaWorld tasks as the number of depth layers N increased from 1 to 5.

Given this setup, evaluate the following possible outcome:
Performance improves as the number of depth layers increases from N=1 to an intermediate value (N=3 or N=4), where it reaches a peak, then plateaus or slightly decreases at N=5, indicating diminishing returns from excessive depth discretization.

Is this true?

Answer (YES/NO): YES